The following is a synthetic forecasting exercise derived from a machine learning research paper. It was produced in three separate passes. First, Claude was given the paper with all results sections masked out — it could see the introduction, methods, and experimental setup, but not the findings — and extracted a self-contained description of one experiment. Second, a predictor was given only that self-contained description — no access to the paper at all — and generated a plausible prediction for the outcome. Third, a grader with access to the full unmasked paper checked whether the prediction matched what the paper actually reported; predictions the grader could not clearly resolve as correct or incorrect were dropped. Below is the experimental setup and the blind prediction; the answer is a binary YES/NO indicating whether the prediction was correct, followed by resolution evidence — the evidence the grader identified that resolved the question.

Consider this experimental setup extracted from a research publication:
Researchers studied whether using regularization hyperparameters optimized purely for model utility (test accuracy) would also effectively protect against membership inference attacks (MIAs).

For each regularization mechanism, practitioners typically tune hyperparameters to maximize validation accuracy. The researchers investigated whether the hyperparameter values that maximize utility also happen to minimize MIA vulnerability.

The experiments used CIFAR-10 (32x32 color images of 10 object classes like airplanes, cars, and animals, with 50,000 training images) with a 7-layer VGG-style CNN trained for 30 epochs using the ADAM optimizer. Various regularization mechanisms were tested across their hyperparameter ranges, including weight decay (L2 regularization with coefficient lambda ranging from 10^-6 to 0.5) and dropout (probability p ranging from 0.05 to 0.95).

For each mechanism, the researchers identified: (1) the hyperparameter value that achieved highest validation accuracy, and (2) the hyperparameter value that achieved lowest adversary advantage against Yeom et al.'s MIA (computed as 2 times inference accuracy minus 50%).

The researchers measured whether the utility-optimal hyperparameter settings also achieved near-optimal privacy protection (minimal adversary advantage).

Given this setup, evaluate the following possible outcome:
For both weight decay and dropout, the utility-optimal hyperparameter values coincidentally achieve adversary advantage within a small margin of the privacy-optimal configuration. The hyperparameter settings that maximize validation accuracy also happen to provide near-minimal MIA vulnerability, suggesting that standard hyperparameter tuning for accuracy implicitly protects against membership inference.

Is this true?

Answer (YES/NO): NO